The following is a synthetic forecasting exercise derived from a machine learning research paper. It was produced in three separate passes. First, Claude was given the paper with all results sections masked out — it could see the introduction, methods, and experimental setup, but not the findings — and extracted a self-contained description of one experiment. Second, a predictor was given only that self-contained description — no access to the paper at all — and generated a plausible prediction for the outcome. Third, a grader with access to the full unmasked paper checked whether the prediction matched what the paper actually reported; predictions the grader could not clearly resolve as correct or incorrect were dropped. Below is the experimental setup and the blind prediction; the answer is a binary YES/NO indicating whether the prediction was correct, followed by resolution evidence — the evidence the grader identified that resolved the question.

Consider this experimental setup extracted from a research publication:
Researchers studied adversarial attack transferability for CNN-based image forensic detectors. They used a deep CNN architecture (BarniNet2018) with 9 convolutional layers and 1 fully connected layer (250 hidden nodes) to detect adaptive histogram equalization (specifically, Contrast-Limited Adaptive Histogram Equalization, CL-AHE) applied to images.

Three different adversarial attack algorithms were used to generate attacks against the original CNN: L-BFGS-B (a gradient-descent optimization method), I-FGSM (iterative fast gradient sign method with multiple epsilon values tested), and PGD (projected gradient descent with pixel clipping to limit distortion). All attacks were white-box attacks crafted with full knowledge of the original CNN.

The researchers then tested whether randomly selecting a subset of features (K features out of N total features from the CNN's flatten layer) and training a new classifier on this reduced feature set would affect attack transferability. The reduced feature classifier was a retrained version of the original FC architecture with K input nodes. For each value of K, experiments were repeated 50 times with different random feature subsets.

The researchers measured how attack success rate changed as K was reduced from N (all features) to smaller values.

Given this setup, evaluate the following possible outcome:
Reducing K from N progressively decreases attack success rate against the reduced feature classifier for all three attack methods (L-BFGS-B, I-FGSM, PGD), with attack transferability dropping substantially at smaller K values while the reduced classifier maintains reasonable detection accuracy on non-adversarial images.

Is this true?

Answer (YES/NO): NO